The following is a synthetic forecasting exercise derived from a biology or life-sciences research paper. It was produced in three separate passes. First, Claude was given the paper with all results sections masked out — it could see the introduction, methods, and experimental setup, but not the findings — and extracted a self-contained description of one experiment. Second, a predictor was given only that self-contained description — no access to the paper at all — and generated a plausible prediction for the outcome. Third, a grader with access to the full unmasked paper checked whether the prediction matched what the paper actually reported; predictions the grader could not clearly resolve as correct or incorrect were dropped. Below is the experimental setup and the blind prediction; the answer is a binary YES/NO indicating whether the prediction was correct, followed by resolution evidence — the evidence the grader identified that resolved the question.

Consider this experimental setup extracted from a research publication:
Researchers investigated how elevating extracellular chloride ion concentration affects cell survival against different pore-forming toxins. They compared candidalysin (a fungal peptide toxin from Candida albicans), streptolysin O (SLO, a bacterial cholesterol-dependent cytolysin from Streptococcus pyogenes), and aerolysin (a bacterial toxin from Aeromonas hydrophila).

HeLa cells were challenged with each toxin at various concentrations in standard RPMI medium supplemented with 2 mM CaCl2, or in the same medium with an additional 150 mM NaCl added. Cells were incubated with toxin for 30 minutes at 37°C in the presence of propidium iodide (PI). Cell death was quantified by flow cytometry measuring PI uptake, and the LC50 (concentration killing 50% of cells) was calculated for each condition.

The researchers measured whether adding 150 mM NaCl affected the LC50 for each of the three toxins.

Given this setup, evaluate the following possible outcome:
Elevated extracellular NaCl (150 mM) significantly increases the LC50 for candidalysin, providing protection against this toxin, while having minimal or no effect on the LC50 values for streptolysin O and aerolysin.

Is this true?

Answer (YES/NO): YES